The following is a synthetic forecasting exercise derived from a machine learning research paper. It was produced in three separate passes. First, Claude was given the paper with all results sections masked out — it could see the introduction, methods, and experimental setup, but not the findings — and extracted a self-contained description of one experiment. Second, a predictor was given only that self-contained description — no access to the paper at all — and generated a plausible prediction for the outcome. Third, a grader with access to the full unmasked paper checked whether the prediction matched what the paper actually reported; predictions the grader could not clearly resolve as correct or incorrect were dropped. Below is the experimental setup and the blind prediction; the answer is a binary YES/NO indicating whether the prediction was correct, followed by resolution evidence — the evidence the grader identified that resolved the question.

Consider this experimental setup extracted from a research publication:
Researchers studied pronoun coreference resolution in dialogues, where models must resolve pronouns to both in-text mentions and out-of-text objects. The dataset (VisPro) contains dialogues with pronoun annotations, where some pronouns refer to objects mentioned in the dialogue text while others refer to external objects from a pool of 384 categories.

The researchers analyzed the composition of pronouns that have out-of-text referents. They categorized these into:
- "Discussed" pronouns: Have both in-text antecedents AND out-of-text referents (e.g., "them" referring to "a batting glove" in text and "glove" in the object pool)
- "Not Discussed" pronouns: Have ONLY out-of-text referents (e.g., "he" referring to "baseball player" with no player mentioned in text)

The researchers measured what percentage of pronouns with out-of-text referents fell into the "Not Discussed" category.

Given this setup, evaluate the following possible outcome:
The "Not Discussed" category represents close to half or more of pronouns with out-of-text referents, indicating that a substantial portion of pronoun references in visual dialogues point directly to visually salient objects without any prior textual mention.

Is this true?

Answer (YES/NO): NO